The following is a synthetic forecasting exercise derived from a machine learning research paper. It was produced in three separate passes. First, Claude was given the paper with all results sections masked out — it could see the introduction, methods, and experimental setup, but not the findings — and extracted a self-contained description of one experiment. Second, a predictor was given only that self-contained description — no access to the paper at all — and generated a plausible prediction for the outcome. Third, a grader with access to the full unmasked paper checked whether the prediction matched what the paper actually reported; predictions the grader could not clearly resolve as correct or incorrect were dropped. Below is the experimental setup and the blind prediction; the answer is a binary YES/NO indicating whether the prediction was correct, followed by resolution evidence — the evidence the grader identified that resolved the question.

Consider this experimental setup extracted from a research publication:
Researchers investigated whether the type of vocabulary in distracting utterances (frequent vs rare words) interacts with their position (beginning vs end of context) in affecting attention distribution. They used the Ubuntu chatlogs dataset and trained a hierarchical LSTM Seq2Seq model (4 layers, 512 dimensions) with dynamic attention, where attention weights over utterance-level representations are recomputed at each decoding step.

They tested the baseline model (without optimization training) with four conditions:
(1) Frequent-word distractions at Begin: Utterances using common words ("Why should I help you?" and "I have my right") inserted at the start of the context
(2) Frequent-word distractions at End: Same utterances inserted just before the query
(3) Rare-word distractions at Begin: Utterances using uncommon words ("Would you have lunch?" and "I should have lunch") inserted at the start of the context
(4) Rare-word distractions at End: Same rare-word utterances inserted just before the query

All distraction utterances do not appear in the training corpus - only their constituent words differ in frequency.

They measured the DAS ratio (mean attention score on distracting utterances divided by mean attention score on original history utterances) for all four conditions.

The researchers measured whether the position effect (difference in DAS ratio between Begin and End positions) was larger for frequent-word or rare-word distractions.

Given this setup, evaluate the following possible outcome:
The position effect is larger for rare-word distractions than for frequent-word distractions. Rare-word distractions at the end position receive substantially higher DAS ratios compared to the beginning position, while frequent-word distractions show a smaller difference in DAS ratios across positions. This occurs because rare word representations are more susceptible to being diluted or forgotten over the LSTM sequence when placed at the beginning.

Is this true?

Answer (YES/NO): YES